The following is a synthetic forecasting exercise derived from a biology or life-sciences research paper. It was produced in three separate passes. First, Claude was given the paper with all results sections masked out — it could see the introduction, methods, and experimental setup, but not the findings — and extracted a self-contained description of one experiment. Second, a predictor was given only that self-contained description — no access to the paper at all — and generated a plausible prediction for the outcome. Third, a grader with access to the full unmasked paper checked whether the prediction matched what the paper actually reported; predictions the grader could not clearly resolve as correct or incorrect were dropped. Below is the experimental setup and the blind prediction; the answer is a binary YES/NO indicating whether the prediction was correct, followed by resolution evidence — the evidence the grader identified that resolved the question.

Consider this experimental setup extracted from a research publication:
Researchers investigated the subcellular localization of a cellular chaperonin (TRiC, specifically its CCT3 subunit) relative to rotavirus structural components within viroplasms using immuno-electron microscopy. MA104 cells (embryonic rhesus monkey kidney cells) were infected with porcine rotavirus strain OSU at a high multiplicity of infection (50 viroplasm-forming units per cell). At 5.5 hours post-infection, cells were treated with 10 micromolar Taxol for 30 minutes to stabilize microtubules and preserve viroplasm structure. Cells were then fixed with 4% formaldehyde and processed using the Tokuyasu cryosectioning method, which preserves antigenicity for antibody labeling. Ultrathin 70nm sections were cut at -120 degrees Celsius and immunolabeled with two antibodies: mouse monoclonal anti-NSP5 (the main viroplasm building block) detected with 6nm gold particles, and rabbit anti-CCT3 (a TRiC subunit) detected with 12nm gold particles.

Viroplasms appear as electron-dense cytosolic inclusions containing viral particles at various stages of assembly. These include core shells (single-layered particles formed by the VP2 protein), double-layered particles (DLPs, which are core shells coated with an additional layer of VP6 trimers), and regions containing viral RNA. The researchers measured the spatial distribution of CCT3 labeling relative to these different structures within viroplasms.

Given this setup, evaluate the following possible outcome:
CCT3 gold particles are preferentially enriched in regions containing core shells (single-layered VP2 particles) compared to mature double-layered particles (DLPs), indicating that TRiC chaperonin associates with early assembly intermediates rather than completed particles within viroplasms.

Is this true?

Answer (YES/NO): NO